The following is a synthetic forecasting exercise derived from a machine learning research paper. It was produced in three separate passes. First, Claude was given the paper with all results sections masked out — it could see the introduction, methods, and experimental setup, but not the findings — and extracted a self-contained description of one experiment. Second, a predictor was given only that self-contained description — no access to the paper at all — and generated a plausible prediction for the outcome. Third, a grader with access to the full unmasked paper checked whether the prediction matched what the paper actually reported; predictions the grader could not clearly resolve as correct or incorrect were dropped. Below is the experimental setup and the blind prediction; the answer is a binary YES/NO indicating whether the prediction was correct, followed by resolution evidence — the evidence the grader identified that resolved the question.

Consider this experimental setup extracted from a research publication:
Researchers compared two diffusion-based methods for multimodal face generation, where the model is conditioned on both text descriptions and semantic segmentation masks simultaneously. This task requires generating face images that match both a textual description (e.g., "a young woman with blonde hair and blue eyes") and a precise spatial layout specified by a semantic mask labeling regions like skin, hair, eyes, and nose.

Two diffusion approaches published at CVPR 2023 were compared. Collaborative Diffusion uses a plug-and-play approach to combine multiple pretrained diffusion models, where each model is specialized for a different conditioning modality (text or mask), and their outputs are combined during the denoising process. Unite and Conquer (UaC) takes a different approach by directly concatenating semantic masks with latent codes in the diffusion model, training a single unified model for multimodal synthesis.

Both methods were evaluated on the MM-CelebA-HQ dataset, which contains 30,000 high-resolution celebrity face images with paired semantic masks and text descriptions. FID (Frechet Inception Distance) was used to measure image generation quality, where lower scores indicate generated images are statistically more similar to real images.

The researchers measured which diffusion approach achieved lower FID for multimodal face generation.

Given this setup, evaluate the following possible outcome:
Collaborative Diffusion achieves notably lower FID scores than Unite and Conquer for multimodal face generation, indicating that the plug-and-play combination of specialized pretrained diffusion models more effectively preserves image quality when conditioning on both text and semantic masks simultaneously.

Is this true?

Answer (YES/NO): YES